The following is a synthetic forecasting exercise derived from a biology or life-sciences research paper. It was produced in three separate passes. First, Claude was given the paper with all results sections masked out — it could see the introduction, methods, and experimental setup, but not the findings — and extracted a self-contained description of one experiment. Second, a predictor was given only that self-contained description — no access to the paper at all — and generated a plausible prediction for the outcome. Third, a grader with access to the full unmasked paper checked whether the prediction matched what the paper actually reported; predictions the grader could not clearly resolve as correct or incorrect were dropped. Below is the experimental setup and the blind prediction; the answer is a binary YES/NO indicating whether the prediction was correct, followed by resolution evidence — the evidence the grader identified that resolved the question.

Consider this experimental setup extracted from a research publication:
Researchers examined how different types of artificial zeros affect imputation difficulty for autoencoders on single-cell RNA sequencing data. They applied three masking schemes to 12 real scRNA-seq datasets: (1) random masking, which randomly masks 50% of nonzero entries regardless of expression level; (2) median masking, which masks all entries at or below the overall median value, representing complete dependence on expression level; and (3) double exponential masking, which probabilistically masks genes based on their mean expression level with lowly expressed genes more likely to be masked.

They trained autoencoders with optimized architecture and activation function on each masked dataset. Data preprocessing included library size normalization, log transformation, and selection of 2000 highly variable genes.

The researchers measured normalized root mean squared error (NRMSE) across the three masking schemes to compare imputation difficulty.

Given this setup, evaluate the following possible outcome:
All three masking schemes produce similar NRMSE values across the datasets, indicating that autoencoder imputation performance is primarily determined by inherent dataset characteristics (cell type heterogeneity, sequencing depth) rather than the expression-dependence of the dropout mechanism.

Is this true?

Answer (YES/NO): NO